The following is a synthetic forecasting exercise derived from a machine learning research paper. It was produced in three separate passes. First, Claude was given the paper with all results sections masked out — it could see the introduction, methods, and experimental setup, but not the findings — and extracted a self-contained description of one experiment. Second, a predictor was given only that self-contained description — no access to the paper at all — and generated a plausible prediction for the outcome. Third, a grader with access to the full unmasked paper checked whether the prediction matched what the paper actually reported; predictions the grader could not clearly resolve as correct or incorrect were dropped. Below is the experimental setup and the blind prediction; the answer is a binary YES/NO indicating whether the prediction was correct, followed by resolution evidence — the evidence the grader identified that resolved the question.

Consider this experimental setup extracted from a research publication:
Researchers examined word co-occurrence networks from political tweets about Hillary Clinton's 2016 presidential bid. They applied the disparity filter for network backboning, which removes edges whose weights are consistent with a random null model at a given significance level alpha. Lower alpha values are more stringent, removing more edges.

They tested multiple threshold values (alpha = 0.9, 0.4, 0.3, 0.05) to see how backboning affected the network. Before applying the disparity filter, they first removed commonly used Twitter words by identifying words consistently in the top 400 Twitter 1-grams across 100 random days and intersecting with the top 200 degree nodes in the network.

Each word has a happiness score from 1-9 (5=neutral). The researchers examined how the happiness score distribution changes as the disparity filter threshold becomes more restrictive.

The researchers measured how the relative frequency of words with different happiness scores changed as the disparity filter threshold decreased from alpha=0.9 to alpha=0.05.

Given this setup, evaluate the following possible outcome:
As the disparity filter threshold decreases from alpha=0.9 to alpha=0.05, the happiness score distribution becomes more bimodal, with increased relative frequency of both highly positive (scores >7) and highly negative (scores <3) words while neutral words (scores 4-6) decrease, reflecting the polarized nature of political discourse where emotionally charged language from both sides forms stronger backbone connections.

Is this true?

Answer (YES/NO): NO